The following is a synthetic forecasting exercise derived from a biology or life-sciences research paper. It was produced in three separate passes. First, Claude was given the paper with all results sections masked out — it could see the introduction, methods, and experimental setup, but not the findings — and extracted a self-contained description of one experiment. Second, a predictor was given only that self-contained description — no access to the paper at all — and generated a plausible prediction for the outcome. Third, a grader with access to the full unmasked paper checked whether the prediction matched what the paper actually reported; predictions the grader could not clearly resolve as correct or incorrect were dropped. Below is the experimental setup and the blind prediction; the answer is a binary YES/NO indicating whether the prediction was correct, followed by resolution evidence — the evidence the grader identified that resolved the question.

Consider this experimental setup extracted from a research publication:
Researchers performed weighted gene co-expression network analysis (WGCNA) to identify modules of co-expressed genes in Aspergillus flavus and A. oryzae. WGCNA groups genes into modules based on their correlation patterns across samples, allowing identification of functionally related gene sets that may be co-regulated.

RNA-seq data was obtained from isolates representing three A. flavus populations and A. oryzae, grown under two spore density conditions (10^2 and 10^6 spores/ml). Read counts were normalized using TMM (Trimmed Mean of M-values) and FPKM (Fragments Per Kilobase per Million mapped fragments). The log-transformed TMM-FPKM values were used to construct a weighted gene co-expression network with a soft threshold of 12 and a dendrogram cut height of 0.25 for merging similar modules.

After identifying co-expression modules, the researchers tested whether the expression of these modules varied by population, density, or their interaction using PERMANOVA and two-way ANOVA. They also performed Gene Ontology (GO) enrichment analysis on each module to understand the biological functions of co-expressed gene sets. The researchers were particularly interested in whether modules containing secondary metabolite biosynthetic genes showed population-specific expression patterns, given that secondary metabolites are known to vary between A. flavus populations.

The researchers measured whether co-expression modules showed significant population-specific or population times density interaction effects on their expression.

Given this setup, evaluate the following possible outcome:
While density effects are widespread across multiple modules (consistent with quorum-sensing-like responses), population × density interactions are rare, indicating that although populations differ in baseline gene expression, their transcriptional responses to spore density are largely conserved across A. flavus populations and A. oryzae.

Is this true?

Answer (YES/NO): NO